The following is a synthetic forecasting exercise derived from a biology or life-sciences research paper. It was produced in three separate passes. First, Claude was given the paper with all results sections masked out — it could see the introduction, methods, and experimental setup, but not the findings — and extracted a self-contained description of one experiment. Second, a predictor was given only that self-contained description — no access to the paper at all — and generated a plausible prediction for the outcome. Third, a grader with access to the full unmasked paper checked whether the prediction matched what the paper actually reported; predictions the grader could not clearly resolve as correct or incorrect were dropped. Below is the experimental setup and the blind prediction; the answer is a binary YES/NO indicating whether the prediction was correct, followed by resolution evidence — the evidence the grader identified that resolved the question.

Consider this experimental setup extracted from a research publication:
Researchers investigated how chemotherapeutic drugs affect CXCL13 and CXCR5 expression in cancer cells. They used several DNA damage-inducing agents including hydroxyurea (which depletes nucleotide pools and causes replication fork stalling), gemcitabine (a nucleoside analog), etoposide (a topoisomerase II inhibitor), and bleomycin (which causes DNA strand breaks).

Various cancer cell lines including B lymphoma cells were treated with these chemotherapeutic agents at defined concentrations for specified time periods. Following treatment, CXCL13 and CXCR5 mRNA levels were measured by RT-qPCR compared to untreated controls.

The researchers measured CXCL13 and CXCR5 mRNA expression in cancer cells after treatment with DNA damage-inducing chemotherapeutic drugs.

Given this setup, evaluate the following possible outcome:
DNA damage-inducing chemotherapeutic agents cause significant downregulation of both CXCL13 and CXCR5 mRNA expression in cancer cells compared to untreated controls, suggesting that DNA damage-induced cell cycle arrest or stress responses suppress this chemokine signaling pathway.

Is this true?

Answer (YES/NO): NO